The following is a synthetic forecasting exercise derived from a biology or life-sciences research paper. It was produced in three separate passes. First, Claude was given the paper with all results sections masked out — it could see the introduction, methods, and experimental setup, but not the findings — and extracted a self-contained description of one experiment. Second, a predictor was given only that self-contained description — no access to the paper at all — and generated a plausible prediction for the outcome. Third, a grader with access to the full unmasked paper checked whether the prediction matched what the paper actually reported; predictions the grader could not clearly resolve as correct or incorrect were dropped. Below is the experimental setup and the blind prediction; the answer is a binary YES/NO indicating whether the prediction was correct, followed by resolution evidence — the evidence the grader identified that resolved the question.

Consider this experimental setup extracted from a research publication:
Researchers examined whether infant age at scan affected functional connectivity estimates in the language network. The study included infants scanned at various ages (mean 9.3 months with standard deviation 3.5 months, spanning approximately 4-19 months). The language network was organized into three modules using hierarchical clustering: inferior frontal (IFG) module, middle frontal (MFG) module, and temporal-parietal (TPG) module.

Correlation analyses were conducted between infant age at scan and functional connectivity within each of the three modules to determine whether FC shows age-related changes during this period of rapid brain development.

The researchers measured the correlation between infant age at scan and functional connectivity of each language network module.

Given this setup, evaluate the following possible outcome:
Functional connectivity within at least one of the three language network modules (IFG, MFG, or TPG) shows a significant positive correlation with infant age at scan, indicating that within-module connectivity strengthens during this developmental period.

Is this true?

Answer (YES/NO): YES